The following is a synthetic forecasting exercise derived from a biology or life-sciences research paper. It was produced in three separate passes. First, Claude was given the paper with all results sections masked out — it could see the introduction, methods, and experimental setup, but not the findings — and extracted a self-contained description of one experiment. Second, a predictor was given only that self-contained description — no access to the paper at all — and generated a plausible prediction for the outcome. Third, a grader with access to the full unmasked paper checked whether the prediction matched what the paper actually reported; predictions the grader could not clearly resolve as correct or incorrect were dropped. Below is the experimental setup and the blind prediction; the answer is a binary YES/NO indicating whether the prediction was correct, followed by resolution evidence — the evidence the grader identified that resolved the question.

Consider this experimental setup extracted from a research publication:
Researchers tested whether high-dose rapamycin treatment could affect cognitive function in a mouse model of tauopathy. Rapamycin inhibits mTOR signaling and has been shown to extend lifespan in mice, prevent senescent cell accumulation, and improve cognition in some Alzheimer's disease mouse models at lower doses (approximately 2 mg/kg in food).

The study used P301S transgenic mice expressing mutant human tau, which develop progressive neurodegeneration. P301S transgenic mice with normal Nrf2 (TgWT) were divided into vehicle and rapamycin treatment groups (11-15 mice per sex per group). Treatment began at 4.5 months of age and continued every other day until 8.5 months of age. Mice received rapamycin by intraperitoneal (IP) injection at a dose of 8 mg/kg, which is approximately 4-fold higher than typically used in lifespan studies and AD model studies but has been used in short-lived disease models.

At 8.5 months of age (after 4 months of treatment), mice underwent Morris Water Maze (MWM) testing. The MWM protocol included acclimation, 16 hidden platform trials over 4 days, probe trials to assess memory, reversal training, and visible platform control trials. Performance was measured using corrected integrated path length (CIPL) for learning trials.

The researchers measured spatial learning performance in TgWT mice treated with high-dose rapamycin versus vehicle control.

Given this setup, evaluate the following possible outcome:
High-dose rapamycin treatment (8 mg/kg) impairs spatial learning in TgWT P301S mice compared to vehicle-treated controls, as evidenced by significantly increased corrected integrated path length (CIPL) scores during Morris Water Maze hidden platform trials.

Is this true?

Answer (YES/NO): YES